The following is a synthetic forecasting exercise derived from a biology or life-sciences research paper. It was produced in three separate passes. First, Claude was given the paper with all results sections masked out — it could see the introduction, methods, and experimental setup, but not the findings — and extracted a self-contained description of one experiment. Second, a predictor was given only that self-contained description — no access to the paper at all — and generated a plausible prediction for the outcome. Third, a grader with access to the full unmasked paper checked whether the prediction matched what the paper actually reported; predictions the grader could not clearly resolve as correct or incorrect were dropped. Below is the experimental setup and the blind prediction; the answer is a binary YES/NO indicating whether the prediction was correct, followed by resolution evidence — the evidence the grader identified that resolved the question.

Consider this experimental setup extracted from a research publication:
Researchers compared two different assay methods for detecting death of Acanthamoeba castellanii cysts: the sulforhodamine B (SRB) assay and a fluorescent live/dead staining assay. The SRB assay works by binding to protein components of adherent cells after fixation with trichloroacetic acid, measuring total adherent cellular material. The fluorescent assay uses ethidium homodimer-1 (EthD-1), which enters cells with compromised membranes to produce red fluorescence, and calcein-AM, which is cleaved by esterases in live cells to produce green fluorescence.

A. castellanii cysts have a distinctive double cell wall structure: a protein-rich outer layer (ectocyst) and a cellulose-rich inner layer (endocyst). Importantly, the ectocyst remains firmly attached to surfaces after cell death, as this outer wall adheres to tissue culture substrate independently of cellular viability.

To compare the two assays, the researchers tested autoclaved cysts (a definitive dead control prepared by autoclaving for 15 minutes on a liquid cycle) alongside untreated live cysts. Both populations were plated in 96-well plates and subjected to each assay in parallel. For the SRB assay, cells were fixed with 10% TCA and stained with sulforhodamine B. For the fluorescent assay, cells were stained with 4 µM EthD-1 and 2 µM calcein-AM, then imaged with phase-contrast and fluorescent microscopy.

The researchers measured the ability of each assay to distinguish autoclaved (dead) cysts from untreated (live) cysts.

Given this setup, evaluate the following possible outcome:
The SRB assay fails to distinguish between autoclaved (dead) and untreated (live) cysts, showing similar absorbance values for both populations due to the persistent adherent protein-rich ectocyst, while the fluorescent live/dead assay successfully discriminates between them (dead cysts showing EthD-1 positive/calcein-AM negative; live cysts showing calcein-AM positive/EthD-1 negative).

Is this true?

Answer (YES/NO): NO